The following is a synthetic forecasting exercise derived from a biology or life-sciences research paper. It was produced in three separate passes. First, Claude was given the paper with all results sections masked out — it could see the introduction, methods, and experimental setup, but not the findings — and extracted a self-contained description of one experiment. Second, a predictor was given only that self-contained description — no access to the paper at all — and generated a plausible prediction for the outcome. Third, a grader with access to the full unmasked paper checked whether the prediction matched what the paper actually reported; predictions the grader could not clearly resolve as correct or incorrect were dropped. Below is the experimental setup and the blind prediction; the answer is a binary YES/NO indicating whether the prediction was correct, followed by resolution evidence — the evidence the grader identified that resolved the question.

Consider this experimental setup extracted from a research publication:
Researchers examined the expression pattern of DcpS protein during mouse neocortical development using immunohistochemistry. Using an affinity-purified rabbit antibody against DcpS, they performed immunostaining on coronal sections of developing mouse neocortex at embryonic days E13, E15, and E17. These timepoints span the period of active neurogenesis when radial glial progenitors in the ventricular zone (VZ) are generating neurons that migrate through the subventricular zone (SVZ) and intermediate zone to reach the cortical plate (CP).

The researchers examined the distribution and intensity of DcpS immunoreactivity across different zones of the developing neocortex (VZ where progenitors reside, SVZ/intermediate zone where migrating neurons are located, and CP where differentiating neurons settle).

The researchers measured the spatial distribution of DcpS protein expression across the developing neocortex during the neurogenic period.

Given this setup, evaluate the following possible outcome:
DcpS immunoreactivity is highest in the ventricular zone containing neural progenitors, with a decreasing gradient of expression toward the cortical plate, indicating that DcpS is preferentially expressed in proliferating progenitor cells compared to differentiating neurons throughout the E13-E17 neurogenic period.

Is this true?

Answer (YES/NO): NO